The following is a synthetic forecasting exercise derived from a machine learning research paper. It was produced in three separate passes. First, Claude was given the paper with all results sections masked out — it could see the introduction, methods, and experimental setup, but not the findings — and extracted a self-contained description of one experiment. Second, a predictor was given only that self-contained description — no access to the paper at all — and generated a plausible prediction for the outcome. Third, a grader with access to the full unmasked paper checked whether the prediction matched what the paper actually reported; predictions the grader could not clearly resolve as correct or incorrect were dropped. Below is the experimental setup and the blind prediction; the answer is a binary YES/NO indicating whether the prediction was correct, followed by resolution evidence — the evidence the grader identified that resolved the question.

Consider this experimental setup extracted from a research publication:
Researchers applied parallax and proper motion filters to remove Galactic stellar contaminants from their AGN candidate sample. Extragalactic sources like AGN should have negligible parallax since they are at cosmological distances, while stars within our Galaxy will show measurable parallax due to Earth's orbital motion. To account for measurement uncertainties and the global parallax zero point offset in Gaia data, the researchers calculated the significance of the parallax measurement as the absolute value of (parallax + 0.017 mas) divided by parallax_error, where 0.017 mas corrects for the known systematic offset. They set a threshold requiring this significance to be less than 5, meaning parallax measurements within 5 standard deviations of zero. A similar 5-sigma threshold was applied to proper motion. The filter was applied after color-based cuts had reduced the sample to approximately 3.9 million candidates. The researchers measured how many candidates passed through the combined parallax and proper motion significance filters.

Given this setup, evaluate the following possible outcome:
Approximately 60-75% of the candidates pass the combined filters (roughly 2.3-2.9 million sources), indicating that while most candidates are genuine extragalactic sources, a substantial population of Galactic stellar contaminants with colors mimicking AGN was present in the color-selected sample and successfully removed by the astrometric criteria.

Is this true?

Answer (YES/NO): NO